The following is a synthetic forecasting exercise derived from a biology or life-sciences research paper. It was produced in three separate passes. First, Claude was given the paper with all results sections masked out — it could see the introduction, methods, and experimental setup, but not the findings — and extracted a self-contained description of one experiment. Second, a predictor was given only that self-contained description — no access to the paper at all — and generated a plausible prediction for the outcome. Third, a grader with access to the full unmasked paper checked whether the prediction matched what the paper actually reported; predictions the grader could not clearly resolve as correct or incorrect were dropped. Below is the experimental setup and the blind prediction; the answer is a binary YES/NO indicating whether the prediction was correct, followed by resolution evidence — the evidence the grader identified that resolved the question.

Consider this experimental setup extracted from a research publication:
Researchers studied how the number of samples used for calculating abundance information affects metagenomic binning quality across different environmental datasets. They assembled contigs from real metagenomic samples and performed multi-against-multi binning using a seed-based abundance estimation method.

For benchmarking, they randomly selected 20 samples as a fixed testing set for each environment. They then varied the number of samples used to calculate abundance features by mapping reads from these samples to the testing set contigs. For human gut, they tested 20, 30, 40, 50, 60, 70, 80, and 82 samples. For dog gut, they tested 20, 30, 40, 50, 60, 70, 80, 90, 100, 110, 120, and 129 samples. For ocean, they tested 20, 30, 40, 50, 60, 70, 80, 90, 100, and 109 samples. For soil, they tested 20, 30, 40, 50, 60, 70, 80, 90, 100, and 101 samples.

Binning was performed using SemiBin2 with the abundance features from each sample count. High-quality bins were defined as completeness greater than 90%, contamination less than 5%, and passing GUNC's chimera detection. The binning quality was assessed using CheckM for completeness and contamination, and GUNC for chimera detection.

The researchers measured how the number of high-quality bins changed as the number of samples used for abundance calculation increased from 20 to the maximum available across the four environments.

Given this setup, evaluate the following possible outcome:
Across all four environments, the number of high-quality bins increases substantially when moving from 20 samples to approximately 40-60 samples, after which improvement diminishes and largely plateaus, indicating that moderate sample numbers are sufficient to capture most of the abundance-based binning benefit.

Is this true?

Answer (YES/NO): YES